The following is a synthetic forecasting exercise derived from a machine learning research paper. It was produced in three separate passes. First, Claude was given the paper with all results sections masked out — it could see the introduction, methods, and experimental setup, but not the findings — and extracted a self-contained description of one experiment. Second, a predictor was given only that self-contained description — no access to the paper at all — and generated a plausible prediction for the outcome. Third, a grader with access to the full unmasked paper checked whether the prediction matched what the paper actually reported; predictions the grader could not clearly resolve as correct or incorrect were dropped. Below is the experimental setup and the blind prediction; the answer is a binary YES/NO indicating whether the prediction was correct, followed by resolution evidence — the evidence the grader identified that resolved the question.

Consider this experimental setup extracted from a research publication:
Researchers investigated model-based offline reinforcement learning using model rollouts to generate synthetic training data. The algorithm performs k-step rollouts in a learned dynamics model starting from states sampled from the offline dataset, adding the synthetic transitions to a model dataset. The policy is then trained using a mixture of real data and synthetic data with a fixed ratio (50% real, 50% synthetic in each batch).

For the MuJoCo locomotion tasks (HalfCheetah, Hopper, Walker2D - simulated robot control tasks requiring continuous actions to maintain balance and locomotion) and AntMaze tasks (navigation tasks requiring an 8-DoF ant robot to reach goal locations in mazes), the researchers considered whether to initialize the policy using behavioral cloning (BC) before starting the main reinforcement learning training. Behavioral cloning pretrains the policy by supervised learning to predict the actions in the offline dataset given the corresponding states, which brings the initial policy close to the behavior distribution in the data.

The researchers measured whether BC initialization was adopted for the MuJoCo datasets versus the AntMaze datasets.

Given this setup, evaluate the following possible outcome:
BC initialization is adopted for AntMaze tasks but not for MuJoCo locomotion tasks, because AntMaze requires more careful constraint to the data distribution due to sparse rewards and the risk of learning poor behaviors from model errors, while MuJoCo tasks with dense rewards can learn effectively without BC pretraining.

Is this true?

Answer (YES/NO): NO